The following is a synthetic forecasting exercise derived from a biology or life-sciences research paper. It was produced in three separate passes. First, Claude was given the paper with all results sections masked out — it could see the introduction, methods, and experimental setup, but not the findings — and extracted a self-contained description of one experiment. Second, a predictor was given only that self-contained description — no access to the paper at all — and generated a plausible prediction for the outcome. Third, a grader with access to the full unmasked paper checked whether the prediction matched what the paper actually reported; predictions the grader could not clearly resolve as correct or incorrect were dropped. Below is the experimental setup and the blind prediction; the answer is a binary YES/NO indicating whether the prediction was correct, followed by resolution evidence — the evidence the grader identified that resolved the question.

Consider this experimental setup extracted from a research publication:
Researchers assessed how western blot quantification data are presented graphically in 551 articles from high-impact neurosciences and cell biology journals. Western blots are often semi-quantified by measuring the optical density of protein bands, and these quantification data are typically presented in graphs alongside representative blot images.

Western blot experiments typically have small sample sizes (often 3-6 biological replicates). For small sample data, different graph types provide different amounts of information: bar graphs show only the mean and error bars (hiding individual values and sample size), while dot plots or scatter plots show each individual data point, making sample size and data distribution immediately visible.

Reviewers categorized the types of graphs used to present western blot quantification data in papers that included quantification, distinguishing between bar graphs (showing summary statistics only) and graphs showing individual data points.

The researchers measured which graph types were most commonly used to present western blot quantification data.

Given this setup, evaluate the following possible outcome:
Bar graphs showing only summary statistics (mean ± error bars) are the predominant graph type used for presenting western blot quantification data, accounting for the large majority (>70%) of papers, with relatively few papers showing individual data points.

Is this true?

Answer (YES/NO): NO